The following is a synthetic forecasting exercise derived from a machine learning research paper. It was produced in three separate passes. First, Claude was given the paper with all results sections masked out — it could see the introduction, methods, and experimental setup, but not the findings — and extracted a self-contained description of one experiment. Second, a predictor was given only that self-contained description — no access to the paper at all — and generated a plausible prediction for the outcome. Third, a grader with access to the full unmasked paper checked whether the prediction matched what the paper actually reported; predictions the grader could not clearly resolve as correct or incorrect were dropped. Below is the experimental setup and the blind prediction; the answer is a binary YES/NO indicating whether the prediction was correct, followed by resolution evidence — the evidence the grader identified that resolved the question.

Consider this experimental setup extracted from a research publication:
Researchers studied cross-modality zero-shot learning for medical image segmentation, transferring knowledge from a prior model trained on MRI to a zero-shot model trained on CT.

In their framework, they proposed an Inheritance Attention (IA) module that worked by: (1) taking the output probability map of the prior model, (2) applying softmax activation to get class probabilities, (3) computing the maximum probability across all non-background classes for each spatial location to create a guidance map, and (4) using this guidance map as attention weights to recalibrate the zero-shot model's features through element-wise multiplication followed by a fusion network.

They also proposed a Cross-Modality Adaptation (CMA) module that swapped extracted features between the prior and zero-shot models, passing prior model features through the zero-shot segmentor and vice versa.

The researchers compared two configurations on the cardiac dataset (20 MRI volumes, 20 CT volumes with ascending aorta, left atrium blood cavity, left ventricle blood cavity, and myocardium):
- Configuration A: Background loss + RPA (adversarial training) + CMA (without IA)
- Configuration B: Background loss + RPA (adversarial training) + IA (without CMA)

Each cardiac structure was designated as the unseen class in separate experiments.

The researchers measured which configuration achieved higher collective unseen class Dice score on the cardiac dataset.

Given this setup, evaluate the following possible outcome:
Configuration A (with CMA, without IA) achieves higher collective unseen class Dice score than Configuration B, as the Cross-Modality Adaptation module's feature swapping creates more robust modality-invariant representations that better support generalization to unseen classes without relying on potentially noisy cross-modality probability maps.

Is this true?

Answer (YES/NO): NO